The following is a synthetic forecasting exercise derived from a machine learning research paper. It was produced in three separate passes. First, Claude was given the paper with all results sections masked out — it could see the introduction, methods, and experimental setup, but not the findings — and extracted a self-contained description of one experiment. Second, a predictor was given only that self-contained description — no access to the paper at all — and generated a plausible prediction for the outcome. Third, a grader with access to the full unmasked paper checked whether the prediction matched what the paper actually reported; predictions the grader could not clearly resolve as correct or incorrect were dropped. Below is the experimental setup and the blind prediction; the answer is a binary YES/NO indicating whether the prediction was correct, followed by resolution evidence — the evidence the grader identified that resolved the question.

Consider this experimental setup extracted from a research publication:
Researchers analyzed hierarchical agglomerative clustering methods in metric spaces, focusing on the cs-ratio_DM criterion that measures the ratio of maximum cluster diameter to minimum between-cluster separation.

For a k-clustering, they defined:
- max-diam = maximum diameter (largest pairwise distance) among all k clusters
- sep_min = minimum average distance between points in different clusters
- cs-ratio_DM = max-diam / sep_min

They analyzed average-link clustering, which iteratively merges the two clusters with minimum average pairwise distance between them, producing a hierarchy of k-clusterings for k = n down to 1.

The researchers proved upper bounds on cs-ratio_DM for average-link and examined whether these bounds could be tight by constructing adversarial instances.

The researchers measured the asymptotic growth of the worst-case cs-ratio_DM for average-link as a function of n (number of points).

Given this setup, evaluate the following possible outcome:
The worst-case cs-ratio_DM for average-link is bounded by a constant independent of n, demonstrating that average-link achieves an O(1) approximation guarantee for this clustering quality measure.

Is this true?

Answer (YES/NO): NO